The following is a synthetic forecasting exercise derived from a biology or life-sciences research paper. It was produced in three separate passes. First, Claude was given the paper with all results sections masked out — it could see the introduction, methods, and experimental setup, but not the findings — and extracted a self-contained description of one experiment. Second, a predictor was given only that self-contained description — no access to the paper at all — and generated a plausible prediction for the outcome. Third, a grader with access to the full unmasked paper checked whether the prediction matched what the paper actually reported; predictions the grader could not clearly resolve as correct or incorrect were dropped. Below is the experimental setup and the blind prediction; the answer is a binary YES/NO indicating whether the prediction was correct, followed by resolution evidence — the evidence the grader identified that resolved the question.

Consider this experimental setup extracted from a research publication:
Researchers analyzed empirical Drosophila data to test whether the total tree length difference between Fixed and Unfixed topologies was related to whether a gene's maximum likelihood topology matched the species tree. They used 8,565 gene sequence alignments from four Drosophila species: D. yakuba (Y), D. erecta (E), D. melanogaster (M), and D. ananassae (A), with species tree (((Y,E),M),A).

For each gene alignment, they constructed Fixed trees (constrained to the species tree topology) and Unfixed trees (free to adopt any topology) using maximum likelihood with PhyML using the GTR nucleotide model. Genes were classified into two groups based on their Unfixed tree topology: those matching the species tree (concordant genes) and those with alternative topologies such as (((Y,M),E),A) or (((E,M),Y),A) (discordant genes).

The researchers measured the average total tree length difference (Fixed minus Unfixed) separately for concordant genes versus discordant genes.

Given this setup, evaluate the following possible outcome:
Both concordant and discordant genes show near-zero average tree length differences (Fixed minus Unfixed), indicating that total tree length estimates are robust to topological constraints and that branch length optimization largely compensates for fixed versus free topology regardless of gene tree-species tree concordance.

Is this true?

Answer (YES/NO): NO